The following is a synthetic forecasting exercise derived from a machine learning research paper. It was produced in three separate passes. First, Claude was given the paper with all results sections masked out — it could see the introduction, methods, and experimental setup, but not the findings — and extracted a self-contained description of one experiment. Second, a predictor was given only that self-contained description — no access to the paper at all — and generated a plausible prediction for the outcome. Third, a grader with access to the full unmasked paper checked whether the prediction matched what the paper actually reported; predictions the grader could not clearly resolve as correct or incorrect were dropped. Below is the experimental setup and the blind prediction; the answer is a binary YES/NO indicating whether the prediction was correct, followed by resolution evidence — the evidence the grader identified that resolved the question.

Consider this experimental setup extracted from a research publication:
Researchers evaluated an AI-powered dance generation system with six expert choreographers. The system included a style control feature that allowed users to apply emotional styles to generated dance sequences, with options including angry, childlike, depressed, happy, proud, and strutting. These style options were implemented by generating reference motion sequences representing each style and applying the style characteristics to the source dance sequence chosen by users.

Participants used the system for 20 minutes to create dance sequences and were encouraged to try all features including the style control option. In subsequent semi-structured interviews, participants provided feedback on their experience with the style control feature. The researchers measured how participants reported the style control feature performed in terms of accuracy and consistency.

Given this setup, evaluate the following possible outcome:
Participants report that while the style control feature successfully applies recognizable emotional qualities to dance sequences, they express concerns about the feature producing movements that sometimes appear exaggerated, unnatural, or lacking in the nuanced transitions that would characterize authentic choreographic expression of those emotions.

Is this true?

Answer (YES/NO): NO